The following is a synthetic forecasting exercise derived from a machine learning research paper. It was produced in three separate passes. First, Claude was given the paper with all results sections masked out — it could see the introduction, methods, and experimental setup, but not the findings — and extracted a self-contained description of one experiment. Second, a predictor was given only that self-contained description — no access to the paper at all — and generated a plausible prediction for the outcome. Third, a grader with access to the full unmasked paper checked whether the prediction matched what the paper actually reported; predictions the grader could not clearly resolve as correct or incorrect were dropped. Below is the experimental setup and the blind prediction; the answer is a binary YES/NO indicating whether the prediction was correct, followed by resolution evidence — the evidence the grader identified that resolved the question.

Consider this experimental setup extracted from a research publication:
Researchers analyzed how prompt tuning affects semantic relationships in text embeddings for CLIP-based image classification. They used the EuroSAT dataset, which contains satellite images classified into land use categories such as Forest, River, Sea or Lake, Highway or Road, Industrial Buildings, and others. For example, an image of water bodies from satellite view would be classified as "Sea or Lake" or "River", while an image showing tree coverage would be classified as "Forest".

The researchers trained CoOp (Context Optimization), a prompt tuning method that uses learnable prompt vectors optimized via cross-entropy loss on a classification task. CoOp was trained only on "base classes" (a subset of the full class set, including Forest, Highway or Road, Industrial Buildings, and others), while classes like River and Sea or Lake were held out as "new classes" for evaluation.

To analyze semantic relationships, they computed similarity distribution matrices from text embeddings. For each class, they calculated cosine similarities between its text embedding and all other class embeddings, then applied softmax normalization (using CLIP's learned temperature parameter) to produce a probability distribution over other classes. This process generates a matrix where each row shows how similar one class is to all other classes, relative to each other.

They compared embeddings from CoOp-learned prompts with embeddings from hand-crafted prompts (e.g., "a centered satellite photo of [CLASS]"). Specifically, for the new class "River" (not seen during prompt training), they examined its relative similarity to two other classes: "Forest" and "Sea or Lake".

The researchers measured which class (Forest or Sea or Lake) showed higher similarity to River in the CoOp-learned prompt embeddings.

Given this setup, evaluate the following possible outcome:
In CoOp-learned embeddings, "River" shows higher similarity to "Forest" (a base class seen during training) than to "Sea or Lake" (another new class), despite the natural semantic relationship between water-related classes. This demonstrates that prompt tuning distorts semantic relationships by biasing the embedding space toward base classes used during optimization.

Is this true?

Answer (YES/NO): YES